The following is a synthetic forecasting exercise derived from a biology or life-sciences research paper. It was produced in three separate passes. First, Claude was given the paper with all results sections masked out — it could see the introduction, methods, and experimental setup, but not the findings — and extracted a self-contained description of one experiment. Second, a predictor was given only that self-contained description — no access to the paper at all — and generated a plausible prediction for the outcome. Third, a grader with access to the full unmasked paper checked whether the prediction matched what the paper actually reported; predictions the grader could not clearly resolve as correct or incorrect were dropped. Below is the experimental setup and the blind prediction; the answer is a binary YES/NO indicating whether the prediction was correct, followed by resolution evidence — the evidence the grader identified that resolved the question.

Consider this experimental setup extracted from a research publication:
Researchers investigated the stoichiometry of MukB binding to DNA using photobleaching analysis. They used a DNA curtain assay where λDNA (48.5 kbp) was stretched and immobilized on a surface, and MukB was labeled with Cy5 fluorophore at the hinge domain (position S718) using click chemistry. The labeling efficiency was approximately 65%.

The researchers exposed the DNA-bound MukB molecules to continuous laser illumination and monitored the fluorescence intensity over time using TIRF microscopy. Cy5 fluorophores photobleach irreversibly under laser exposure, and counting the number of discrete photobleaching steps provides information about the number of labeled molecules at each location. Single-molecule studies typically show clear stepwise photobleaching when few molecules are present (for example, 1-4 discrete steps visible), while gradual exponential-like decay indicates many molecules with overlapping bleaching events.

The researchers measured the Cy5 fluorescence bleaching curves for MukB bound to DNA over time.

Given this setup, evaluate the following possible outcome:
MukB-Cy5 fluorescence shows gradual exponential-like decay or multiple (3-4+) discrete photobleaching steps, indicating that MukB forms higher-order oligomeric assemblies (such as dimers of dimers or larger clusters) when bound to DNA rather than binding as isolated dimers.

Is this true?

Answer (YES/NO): YES